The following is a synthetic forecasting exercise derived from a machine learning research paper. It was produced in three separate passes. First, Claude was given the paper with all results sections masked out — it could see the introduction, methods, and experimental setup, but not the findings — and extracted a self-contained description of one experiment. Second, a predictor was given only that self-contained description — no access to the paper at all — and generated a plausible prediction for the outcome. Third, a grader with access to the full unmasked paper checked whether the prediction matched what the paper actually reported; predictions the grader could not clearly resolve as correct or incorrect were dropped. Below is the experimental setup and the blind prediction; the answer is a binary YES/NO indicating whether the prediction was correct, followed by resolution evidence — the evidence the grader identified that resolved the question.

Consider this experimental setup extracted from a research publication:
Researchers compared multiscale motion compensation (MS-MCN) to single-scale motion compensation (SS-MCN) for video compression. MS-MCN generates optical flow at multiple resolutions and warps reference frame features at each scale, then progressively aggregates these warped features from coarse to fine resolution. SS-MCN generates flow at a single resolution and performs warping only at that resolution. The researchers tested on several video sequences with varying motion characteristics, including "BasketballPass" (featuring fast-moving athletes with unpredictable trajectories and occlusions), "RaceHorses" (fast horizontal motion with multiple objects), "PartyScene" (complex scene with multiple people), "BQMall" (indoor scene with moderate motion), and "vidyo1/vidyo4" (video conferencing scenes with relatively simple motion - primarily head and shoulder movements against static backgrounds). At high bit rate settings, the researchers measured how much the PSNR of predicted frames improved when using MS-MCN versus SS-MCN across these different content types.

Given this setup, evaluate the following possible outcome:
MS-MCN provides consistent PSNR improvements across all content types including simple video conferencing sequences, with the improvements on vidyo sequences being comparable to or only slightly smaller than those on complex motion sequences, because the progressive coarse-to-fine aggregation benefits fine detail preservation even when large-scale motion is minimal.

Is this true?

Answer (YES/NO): NO